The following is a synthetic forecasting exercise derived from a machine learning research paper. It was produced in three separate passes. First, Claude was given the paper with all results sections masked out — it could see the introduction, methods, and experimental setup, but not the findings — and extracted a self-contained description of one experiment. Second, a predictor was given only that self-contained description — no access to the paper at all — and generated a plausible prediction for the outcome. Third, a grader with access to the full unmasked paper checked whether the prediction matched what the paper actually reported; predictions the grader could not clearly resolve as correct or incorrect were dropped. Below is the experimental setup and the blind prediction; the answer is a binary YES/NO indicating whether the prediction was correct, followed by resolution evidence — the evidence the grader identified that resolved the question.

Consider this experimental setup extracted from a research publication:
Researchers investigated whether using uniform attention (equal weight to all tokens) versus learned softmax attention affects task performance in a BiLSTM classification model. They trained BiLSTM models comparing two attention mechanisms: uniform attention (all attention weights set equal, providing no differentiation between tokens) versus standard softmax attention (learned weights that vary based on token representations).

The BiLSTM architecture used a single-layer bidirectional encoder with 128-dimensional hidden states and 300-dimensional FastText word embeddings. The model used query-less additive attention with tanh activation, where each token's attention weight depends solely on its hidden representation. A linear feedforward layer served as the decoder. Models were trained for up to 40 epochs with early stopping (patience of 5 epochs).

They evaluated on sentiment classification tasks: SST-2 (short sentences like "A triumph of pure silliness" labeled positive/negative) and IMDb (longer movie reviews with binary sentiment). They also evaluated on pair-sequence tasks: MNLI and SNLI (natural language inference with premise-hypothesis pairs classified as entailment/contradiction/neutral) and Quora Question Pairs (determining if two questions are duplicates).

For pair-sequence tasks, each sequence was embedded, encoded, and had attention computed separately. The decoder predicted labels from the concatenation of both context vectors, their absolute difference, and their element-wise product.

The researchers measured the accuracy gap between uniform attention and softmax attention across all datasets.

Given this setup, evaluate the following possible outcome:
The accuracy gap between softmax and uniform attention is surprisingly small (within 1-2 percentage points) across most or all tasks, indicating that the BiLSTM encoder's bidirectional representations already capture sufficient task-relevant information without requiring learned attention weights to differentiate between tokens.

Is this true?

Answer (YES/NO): YES